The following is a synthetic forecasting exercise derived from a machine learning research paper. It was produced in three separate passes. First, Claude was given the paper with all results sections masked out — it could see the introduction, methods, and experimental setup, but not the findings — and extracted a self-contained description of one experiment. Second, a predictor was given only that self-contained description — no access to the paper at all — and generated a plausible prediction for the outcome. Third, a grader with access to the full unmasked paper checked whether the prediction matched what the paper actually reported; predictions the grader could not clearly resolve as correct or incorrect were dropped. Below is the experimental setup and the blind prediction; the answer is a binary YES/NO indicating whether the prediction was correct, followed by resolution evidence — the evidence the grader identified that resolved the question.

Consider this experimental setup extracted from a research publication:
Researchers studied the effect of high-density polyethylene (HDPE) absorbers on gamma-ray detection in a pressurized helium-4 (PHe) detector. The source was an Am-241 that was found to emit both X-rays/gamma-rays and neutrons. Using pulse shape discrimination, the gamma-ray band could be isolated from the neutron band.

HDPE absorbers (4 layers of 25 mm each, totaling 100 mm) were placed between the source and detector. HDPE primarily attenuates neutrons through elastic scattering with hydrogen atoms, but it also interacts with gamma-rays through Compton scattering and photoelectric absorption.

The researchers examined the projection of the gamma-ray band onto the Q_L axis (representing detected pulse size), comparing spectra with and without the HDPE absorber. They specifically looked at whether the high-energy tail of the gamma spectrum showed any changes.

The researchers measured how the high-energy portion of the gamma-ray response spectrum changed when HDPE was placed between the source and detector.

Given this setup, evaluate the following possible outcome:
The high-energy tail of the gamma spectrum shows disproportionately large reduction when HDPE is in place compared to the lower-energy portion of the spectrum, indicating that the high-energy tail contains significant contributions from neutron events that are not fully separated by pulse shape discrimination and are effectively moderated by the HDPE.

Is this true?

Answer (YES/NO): NO